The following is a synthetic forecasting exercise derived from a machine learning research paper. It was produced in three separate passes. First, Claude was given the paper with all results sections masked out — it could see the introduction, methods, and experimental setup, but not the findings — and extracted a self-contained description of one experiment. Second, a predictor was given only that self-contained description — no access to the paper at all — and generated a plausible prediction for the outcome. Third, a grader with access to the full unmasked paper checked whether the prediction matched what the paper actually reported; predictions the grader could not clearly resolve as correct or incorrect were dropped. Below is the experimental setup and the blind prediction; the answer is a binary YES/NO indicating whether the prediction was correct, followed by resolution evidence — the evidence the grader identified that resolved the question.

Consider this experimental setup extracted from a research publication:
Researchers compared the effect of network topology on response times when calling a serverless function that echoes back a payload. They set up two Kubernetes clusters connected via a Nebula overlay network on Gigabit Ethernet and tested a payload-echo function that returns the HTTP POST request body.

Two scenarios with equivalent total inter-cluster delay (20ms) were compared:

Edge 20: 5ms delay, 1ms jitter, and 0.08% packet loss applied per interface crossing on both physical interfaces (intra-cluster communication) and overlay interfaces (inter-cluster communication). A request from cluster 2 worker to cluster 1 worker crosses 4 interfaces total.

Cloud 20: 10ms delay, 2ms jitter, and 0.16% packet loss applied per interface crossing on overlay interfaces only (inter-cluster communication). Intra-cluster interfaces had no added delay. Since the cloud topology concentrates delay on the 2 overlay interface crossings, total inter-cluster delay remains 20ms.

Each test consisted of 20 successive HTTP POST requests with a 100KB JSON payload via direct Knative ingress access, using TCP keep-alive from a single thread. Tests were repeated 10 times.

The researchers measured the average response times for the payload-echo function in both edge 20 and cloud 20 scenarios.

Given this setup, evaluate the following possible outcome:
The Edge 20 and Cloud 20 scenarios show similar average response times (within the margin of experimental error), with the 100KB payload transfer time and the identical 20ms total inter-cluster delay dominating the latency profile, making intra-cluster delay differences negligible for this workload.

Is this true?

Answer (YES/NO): NO